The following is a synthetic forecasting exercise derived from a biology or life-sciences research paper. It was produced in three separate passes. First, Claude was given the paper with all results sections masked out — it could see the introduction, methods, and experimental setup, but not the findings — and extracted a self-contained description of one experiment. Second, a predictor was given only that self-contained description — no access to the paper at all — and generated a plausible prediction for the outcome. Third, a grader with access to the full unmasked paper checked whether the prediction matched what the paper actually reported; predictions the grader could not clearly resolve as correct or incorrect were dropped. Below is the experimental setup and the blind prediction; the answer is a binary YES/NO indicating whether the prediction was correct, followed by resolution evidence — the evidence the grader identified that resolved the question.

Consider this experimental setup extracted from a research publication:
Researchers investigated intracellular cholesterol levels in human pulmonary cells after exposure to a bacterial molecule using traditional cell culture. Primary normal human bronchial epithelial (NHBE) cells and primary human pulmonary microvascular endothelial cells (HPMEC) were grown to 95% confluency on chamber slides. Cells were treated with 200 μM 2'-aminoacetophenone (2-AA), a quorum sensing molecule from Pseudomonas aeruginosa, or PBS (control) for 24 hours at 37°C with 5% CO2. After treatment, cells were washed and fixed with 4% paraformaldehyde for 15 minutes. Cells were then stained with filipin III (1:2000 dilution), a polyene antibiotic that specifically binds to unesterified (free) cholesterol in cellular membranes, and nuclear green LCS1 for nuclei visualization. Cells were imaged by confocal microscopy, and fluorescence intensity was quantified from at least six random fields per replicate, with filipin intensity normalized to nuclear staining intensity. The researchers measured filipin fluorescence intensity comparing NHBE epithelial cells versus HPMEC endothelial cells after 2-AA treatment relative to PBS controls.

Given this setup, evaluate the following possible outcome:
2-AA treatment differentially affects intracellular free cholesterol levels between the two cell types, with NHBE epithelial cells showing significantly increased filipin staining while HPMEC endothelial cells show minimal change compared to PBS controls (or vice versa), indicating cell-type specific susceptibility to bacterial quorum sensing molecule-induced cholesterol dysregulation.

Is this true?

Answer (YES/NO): NO